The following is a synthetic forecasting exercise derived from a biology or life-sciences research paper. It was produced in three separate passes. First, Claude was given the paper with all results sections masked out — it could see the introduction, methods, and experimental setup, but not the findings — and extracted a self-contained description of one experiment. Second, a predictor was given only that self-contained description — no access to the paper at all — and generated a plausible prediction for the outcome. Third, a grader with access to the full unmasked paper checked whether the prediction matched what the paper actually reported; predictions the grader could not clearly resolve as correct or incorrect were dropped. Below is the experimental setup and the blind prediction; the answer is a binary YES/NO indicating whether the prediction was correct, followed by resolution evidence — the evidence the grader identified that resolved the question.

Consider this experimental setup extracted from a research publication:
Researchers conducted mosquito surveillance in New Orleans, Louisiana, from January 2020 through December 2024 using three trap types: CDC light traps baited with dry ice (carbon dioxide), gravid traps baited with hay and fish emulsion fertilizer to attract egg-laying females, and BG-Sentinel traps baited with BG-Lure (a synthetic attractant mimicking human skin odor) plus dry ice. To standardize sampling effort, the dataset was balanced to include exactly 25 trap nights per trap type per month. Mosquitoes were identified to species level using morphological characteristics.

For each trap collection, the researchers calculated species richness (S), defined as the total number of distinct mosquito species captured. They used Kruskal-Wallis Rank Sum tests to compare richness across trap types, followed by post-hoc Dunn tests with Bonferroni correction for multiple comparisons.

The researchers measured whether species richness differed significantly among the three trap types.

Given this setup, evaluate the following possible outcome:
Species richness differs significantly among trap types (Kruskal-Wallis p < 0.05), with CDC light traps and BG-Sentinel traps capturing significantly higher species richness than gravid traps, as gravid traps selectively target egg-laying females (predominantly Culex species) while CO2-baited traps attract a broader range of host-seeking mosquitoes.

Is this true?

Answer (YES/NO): NO